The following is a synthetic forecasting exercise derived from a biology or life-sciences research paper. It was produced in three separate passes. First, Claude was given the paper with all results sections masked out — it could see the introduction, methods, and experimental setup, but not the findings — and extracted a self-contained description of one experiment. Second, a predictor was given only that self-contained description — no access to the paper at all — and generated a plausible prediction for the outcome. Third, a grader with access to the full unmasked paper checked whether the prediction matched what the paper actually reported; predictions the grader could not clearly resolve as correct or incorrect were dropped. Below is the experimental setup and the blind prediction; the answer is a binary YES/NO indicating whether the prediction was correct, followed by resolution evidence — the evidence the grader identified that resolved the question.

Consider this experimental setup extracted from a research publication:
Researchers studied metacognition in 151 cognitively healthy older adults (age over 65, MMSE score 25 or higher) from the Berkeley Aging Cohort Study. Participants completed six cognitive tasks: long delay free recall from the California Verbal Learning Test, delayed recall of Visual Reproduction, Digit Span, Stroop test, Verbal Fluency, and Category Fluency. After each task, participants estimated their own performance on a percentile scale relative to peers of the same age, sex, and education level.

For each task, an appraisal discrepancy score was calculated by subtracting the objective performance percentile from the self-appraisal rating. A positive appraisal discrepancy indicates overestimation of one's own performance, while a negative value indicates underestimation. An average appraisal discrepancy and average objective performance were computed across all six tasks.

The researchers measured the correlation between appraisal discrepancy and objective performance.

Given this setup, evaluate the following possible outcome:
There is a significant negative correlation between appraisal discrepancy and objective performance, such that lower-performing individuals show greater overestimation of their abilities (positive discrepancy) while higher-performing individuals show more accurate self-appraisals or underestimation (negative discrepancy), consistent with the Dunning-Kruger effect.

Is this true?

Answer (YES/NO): YES